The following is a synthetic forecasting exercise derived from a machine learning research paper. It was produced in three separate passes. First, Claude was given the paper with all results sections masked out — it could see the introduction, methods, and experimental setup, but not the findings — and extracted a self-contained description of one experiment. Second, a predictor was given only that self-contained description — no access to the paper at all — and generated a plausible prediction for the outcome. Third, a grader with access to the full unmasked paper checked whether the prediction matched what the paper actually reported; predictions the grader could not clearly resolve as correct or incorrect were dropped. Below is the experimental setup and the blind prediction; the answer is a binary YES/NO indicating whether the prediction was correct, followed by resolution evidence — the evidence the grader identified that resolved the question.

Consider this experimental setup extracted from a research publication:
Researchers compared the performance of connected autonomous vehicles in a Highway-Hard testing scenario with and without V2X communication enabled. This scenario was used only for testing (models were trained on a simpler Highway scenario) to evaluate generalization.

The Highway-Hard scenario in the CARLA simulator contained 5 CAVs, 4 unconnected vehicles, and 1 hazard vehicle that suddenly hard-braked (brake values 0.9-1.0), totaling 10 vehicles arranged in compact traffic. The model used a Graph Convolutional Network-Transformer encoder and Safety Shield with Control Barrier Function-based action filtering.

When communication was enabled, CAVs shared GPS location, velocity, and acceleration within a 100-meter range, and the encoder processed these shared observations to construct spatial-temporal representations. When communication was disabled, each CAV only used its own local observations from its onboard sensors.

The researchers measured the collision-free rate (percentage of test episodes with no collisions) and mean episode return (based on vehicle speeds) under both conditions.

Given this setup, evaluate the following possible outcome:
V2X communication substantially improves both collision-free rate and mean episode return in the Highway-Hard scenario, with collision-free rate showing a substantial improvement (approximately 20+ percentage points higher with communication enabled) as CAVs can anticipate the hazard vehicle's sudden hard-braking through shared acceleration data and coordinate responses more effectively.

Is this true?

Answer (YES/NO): YES